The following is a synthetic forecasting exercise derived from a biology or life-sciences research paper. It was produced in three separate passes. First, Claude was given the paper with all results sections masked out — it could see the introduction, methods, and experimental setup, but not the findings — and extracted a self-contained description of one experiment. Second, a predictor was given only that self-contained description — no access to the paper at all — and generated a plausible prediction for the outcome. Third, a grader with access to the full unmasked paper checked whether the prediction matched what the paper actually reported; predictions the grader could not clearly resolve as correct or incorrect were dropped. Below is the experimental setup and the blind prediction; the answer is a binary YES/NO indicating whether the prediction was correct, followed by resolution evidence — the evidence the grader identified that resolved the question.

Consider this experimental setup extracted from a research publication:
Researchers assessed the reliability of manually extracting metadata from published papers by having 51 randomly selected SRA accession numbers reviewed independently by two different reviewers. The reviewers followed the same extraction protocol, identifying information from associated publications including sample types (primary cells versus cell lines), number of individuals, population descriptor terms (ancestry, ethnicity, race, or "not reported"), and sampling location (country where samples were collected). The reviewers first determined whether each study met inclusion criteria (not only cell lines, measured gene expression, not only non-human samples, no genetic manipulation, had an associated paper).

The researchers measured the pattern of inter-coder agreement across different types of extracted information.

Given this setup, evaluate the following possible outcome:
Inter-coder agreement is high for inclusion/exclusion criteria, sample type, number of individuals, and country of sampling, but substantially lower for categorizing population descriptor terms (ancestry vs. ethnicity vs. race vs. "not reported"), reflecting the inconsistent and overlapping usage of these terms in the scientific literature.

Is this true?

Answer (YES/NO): NO